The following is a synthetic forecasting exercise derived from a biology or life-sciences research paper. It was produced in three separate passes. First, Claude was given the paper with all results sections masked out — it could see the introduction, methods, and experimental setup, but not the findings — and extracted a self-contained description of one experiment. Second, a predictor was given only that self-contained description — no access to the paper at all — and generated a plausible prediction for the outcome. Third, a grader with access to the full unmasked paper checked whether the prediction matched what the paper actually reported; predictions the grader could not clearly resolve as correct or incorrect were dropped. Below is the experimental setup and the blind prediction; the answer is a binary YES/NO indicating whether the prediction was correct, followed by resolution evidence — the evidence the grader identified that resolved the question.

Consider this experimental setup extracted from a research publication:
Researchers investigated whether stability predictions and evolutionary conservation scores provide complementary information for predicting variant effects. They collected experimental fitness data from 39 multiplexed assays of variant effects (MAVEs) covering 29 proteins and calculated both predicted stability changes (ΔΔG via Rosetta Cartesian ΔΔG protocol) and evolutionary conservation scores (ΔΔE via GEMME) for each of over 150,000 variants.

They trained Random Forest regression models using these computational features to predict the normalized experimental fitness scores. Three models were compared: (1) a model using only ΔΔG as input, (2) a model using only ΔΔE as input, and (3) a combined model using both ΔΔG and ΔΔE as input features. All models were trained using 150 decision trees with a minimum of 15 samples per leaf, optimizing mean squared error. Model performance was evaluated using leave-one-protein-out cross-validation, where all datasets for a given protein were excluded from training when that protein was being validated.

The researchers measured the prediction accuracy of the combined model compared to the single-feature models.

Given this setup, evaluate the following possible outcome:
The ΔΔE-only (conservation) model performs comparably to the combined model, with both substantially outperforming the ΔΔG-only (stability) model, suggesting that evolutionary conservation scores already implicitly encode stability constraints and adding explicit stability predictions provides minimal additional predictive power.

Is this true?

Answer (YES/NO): NO